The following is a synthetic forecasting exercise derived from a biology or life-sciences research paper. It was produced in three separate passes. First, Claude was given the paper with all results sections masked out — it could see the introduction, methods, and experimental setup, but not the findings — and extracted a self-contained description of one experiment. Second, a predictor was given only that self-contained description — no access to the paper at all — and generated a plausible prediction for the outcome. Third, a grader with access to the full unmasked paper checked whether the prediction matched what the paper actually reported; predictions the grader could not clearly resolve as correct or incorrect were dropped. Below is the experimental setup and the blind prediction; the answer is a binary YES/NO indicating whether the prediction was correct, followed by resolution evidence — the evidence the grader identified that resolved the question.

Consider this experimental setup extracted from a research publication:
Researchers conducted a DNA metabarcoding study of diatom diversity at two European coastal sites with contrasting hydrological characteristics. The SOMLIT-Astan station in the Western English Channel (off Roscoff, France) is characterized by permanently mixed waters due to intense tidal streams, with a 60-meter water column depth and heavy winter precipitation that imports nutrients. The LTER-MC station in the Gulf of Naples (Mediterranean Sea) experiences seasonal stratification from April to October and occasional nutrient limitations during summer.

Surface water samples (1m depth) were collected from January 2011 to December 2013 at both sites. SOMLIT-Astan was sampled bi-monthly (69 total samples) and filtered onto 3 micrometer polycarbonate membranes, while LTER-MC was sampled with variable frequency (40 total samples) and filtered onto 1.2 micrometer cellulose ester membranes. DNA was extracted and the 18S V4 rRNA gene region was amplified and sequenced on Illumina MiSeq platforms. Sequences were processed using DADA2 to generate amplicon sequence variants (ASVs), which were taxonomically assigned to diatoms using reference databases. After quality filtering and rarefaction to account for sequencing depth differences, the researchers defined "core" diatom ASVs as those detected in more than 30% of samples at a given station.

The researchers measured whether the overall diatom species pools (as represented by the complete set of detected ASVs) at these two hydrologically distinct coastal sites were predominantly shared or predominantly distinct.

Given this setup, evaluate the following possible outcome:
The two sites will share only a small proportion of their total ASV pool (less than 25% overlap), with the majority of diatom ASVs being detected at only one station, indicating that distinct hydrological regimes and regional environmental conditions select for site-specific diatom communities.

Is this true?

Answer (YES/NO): YES